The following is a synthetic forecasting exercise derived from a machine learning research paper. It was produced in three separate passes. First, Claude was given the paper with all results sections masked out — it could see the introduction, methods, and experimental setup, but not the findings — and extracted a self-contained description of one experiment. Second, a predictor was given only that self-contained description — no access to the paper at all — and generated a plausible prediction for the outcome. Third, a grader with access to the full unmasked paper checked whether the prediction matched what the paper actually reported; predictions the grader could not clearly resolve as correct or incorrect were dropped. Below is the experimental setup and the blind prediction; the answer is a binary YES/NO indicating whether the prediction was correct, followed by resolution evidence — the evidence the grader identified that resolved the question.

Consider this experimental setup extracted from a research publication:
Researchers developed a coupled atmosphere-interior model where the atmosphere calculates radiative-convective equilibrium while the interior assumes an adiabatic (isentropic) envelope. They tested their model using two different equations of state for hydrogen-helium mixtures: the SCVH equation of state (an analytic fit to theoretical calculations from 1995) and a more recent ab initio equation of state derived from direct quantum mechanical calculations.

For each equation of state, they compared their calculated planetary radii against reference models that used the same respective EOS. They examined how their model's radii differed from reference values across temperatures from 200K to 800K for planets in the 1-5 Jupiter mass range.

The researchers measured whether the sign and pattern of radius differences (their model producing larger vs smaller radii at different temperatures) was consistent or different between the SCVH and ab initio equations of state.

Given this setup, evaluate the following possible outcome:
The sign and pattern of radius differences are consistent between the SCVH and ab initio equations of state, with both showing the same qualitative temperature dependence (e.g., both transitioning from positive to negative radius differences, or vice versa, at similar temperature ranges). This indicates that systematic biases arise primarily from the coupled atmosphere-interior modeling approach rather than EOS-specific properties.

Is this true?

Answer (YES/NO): YES